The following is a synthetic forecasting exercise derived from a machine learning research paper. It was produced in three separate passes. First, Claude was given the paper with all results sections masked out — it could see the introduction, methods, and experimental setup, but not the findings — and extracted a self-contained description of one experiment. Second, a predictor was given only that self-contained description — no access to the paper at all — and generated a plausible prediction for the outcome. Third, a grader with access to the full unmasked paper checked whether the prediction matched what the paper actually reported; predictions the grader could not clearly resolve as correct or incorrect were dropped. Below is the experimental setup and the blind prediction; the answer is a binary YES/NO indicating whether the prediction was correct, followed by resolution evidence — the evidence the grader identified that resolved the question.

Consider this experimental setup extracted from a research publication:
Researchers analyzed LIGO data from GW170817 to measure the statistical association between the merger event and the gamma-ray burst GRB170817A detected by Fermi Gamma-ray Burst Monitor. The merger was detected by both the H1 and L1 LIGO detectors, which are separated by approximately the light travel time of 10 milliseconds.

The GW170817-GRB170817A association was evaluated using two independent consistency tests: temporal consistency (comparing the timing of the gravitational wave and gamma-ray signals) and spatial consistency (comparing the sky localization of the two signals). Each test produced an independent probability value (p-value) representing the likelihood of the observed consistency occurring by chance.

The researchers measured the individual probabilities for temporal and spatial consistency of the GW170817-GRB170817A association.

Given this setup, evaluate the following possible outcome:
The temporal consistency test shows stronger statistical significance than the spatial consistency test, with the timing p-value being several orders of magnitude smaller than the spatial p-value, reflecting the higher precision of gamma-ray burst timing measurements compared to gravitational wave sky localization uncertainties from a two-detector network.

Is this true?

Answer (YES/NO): YES